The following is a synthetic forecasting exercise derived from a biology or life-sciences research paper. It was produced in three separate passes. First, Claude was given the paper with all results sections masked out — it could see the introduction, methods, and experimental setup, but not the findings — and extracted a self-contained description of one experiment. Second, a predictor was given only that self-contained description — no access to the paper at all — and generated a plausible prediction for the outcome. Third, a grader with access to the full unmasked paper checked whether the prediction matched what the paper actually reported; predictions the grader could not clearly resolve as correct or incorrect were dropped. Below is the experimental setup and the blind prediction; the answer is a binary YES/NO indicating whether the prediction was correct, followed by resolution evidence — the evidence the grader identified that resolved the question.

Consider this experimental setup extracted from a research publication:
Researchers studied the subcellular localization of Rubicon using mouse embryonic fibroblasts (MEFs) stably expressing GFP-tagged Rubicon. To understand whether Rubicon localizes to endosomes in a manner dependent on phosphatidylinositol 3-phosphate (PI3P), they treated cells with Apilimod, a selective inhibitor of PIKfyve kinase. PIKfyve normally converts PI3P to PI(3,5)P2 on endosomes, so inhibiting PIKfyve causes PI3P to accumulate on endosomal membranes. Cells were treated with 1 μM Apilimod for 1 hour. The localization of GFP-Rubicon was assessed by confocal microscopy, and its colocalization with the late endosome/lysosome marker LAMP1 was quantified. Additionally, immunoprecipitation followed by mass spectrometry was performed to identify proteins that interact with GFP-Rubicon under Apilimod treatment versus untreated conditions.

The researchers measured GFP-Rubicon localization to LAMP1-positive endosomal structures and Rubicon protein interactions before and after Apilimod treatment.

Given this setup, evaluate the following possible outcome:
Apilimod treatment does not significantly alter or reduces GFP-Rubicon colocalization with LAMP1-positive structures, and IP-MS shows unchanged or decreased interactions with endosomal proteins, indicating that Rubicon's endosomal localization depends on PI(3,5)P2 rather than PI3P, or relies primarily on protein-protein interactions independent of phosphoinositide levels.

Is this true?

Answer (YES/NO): NO